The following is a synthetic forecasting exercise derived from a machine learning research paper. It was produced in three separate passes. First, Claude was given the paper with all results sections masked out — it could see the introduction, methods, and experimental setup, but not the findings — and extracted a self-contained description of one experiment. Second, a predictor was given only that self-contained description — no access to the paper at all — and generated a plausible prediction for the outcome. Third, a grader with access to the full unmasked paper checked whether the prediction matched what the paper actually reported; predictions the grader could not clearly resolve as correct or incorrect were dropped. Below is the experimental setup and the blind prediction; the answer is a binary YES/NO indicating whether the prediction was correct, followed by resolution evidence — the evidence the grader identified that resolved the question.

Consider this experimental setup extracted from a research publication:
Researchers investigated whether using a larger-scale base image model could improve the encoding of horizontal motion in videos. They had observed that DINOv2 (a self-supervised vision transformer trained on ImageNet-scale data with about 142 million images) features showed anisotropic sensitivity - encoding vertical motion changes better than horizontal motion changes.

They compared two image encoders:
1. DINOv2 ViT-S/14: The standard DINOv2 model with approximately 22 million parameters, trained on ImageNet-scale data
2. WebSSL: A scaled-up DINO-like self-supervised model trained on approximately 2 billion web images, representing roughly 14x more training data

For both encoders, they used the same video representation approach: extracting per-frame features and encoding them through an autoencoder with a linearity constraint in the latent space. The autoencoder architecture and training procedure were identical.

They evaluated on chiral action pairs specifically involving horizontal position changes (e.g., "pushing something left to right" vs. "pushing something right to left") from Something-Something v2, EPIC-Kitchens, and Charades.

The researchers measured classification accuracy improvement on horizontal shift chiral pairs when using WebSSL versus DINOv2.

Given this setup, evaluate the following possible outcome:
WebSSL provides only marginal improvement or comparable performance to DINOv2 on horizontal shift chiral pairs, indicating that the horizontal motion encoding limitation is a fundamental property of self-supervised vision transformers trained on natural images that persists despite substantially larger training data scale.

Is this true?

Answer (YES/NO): NO